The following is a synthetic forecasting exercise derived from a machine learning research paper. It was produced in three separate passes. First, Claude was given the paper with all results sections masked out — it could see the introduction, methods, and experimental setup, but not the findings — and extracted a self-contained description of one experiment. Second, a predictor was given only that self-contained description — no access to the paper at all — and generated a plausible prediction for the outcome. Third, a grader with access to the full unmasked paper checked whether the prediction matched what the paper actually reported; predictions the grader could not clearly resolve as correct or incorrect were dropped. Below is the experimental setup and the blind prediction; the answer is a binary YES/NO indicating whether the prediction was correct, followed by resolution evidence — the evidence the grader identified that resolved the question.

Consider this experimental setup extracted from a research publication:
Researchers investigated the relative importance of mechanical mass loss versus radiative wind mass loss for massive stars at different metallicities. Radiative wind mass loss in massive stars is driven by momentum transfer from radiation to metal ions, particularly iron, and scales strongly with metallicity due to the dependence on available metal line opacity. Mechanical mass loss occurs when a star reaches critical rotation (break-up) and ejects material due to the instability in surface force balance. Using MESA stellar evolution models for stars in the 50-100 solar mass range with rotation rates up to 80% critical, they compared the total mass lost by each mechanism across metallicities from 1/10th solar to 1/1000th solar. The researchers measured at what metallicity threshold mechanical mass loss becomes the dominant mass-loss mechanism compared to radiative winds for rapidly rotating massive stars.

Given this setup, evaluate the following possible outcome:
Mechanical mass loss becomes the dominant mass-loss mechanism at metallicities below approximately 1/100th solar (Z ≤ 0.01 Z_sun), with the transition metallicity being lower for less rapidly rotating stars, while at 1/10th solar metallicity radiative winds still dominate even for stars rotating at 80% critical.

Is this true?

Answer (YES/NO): NO